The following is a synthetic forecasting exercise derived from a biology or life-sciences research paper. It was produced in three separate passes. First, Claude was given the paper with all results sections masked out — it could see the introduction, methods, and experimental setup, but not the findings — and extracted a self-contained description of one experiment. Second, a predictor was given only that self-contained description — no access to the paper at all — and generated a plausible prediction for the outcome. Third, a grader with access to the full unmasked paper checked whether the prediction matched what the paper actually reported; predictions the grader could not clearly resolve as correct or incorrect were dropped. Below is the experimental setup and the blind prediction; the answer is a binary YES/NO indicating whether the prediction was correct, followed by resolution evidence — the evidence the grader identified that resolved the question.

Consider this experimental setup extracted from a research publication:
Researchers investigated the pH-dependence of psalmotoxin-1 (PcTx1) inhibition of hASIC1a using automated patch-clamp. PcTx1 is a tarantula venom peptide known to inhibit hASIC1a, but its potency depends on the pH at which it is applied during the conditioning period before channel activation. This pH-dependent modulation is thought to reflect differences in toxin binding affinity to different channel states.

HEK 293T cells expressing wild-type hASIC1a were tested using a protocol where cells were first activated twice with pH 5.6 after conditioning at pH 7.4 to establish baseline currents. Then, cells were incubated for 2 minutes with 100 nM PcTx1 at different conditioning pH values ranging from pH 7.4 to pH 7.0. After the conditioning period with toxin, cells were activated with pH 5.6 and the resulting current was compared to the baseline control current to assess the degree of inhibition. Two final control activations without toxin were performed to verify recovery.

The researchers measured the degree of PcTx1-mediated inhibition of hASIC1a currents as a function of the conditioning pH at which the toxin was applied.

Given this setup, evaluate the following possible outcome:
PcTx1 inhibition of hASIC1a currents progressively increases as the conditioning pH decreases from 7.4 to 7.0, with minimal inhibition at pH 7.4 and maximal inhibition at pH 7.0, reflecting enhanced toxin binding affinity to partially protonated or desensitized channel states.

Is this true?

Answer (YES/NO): NO